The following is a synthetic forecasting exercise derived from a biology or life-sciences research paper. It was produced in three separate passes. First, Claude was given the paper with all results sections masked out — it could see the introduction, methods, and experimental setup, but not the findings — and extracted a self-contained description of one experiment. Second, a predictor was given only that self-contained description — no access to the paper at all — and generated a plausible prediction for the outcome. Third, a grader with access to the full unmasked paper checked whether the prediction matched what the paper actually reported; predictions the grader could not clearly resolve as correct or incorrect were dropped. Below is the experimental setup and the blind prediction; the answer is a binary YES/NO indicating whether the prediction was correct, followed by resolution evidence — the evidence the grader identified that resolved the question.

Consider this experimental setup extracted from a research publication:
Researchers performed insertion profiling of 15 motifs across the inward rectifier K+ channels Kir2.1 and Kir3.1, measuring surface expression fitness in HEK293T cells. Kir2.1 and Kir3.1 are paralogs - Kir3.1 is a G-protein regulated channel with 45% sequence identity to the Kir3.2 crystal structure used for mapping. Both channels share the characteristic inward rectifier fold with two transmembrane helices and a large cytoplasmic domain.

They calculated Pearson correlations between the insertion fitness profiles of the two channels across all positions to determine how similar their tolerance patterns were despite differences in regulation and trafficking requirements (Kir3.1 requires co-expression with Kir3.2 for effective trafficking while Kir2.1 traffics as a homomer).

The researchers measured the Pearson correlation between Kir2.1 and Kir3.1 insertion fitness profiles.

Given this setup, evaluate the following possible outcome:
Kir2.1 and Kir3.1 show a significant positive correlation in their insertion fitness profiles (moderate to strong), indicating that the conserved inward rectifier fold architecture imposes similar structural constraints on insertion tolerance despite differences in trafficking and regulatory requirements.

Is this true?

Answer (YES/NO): YES